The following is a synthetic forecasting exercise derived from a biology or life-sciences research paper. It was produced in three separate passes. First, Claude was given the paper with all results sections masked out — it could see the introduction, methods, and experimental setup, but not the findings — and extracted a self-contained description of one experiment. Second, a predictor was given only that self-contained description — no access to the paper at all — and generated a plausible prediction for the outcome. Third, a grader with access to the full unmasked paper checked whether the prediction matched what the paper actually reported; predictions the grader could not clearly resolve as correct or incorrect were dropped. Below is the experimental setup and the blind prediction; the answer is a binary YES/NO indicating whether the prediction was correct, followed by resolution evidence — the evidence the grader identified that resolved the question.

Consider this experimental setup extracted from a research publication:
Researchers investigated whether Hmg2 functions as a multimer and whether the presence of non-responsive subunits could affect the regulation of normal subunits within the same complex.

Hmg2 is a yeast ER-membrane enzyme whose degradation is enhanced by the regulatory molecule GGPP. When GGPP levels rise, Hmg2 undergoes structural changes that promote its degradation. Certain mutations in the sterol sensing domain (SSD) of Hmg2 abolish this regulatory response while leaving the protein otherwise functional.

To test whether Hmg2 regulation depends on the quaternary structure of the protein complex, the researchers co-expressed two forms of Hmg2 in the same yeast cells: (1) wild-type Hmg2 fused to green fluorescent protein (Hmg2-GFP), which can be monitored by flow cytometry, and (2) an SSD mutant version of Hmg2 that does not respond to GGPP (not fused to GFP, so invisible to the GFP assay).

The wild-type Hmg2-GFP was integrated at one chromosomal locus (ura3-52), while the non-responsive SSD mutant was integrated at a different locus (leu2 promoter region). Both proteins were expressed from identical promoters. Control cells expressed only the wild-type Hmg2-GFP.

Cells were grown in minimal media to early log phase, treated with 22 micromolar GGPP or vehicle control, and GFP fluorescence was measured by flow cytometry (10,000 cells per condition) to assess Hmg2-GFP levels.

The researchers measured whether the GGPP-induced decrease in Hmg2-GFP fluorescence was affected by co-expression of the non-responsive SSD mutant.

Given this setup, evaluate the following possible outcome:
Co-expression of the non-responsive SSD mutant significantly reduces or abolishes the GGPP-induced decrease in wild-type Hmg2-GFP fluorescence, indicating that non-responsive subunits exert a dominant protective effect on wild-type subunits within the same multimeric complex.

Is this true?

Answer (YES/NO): YES